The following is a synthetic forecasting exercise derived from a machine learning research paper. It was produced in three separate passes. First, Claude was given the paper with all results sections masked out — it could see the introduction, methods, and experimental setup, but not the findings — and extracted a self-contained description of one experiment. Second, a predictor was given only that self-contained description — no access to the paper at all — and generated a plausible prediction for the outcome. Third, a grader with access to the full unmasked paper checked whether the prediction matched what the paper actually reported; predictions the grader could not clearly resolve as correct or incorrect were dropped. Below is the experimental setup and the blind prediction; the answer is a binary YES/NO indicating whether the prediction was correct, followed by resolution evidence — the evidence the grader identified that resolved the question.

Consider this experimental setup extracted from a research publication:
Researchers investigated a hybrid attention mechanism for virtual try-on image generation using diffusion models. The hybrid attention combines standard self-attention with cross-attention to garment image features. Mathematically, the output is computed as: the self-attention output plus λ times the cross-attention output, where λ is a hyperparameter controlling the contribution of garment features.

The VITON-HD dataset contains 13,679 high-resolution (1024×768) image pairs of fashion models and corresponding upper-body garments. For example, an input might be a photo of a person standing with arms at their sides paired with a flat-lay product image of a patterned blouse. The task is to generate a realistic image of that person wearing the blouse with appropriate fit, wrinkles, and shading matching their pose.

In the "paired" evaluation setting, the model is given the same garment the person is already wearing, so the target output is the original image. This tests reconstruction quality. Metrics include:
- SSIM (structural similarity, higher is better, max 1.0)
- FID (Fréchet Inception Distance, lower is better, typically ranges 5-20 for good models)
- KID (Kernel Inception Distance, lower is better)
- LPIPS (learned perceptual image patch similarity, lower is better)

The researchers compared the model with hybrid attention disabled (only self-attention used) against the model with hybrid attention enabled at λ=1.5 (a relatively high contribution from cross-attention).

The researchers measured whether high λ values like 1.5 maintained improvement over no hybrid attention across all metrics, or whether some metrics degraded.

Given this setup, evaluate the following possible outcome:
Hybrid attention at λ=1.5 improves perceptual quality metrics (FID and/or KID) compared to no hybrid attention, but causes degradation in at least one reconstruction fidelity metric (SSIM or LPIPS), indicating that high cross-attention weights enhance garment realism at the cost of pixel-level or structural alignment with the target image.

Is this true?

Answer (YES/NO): NO